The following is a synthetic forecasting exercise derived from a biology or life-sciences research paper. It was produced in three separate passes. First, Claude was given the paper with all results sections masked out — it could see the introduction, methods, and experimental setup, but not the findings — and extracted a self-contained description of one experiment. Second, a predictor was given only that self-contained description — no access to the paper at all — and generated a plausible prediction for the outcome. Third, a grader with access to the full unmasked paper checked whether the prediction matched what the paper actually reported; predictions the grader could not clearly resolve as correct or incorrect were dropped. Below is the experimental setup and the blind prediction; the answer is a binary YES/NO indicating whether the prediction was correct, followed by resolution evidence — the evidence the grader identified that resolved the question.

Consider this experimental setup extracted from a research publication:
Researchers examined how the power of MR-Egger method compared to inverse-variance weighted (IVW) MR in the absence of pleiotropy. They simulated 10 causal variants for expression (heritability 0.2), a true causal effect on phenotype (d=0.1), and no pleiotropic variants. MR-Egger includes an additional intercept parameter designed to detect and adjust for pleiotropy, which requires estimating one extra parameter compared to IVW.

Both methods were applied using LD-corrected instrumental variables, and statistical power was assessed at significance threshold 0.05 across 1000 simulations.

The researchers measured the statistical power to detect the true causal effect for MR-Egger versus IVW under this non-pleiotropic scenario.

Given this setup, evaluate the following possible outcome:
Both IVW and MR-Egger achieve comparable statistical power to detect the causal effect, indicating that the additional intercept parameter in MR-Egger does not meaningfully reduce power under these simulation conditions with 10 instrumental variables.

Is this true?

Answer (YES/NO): NO